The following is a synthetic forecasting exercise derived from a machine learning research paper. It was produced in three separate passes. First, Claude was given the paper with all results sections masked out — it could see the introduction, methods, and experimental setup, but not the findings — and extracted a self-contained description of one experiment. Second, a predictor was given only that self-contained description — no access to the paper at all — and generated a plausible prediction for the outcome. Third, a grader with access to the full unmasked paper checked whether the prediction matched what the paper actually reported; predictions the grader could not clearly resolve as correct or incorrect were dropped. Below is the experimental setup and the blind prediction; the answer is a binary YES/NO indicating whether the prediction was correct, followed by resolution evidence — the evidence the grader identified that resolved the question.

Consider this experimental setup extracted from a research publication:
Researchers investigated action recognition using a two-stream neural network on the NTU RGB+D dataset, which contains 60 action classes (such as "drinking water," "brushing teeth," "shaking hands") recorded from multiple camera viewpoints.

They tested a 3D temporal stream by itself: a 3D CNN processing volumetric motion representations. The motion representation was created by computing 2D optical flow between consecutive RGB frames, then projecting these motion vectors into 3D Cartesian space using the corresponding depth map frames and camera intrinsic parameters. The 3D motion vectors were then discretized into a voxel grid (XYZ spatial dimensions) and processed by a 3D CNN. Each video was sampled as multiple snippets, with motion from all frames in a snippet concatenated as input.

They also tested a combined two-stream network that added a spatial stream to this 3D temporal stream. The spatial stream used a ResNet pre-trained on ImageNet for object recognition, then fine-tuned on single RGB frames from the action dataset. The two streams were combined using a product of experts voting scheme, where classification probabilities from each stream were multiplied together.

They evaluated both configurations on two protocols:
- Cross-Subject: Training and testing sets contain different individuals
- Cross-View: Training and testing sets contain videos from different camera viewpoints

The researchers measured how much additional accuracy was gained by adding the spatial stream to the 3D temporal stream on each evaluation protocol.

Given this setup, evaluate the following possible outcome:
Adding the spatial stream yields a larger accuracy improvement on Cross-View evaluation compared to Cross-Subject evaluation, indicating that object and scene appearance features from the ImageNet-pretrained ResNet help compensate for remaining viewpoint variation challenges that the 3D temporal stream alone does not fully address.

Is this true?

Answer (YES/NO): NO